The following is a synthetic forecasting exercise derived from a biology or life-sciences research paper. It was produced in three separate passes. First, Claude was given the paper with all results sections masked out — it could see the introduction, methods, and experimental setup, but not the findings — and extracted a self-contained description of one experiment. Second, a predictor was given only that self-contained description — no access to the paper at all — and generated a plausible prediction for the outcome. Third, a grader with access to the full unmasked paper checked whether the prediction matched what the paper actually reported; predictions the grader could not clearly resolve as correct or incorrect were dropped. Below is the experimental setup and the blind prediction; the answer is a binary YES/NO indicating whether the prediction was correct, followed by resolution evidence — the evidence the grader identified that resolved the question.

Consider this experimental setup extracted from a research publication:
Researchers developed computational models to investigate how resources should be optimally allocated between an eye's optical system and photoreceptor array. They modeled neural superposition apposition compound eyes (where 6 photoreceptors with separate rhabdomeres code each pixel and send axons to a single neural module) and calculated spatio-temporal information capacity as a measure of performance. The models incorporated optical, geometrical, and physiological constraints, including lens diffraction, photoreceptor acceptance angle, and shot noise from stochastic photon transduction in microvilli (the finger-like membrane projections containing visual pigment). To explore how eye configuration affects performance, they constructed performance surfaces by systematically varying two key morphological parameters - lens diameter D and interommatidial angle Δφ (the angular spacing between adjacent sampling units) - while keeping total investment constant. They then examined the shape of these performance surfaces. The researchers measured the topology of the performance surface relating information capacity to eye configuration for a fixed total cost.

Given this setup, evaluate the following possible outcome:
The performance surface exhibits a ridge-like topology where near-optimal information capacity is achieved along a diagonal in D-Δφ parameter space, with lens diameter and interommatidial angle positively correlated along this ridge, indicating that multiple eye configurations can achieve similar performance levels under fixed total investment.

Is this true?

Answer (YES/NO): NO